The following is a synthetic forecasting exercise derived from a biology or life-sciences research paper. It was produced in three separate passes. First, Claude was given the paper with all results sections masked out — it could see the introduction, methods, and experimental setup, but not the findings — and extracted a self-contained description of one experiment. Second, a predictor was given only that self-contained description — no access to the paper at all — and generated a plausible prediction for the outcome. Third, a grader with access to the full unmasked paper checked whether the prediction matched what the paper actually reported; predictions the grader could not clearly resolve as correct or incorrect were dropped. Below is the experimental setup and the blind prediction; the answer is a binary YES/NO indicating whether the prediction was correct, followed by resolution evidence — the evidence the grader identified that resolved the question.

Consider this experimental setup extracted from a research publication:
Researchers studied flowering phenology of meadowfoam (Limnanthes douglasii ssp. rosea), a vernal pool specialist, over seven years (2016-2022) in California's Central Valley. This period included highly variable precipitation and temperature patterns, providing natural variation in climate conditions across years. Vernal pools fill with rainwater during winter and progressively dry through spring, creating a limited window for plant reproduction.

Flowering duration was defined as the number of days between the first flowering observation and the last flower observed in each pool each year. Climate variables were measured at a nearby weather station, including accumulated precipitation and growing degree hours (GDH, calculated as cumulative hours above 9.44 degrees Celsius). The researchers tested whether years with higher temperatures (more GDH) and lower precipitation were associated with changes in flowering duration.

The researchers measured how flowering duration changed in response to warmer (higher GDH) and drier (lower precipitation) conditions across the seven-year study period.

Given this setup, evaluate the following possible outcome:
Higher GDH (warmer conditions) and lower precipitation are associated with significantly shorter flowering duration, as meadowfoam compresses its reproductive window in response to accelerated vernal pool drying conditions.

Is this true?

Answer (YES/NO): NO